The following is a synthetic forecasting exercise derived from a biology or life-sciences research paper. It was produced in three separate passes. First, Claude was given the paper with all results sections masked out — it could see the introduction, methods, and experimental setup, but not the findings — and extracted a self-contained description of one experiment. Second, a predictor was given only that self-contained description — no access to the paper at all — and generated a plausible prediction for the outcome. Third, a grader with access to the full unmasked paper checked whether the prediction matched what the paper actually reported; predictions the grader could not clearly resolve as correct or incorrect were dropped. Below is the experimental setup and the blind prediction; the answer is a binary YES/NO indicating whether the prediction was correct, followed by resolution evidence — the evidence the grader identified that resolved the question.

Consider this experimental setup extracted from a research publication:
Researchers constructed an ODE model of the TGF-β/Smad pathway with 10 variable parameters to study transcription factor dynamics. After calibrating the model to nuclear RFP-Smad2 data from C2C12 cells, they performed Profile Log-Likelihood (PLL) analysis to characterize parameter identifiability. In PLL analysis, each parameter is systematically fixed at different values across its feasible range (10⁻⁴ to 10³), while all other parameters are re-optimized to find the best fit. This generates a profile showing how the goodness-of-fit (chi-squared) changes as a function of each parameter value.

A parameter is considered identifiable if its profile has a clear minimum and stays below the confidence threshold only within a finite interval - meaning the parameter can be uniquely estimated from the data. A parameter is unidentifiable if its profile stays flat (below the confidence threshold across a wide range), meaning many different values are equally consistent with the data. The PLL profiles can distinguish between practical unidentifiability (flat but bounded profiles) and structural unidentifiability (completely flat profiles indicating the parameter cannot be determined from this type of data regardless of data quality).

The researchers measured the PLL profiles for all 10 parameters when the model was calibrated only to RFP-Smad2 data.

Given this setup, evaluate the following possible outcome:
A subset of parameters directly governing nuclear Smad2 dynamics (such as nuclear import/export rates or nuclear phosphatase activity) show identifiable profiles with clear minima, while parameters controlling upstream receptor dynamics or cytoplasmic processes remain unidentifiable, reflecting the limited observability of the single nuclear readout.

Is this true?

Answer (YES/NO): NO